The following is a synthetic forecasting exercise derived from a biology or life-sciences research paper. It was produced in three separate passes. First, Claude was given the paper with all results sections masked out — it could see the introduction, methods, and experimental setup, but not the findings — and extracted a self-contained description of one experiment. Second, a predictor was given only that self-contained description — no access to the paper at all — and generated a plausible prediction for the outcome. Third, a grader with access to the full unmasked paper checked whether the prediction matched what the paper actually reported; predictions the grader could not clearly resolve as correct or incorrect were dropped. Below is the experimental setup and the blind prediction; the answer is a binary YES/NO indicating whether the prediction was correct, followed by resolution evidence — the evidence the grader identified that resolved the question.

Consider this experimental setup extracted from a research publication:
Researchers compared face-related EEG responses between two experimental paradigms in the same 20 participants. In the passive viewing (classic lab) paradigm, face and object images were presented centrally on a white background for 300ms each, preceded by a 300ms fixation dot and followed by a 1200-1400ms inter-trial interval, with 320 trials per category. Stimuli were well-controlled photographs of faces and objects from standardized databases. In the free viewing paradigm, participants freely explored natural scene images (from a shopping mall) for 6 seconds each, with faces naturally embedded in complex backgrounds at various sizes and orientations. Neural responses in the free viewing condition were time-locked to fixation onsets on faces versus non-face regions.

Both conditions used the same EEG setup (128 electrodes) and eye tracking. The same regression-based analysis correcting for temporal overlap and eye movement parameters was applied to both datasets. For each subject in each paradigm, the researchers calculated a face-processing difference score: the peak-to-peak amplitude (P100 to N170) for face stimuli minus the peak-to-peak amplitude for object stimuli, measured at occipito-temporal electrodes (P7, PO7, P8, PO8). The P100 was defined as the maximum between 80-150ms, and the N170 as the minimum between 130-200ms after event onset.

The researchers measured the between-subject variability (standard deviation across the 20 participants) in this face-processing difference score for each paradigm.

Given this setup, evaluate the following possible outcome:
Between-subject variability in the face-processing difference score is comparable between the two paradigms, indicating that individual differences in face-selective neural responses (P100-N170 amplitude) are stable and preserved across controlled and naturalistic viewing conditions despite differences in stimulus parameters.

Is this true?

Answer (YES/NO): NO